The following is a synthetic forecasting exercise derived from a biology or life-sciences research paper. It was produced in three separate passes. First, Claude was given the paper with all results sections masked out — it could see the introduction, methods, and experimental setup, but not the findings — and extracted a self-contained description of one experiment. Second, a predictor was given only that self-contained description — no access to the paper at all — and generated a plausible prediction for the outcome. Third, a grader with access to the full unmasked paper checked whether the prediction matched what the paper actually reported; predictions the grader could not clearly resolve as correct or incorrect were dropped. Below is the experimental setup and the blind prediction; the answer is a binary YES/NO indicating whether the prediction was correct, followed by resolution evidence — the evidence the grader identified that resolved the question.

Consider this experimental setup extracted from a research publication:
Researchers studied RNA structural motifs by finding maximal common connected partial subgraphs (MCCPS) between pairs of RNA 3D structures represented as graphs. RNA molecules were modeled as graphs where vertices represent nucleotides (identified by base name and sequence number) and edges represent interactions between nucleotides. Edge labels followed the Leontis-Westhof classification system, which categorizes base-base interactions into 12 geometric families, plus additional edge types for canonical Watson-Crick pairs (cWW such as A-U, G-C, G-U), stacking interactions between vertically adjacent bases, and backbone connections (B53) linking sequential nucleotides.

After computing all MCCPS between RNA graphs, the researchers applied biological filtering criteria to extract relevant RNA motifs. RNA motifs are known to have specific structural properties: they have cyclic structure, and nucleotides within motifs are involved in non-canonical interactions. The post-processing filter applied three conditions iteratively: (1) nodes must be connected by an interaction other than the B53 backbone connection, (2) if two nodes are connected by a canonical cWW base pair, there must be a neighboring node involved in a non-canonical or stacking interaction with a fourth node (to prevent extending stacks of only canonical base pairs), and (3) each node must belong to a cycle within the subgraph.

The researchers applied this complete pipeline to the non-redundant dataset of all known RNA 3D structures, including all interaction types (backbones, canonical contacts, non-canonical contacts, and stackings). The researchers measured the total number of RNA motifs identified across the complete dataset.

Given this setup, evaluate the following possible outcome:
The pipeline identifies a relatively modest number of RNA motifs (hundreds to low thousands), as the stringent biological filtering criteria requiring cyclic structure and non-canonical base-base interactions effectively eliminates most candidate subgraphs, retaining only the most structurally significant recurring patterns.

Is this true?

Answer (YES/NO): NO